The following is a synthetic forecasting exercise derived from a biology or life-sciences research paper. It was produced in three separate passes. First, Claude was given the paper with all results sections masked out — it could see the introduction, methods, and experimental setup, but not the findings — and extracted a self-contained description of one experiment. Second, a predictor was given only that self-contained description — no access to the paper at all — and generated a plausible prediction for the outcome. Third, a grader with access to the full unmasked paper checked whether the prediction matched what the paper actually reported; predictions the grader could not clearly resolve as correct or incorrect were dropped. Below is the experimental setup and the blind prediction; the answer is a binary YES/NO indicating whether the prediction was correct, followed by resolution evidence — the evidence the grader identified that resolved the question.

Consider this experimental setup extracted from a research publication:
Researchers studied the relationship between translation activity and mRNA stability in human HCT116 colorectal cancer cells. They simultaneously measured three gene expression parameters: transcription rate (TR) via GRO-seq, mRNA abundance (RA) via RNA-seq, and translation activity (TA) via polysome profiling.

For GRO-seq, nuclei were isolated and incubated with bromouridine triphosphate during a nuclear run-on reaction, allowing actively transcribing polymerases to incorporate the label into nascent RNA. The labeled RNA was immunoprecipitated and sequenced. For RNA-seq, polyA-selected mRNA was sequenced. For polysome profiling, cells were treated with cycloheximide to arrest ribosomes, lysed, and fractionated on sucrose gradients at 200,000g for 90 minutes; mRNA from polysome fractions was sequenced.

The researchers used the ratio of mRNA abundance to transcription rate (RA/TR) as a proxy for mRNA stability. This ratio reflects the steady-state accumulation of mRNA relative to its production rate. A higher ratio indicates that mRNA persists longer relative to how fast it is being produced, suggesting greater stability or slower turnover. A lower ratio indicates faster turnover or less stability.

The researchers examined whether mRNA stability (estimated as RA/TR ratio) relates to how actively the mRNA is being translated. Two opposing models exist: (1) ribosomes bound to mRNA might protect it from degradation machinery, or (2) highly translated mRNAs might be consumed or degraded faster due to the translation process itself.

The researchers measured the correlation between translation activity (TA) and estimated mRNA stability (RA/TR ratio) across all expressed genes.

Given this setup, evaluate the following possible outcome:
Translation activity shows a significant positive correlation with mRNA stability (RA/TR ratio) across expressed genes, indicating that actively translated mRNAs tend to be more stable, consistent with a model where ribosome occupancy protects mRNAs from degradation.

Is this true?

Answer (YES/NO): YES